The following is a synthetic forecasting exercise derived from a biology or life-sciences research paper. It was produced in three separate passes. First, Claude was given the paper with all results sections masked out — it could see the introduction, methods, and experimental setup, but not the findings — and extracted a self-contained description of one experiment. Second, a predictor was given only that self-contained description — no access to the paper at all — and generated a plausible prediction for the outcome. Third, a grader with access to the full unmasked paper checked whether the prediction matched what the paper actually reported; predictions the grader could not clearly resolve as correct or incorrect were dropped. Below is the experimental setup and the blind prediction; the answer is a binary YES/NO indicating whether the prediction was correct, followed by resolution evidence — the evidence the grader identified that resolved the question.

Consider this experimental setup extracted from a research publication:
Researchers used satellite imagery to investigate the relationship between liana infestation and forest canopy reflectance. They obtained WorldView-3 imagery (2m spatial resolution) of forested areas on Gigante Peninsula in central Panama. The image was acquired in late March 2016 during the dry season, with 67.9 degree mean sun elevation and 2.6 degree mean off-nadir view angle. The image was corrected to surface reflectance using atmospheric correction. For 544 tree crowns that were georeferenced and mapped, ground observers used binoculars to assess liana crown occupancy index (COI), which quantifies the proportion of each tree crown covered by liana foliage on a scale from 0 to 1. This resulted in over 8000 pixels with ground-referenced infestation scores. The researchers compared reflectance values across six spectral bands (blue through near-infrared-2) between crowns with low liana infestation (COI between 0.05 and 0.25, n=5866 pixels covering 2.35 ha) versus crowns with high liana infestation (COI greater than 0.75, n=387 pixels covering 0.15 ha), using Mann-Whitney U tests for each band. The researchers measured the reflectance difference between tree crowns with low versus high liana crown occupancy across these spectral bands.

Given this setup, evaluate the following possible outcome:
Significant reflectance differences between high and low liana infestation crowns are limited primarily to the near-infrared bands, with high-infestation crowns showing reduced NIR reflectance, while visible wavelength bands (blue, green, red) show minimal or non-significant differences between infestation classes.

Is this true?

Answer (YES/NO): NO